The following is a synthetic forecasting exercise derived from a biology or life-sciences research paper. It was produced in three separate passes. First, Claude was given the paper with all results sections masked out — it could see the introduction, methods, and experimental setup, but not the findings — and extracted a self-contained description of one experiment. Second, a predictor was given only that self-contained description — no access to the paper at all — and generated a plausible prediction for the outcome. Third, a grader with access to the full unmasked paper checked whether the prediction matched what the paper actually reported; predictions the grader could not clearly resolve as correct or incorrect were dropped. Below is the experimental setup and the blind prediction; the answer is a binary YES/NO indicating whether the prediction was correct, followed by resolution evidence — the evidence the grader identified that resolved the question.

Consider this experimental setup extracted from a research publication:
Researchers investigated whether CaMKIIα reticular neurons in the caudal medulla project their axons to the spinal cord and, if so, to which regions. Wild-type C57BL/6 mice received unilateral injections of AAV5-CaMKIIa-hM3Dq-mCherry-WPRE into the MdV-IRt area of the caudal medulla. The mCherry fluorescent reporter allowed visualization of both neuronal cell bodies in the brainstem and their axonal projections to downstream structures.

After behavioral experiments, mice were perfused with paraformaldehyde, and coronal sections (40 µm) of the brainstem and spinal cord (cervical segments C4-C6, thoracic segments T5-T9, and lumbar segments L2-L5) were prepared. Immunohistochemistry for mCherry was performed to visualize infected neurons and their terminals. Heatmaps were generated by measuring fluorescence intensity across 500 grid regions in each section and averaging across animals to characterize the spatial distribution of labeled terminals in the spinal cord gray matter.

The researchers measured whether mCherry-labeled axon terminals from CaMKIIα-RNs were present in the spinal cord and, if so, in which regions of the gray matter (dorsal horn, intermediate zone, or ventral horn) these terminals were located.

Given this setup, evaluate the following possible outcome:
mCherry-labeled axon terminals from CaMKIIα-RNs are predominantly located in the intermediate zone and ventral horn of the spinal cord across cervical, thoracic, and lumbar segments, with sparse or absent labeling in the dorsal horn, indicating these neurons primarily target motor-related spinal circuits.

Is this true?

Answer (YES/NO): NO